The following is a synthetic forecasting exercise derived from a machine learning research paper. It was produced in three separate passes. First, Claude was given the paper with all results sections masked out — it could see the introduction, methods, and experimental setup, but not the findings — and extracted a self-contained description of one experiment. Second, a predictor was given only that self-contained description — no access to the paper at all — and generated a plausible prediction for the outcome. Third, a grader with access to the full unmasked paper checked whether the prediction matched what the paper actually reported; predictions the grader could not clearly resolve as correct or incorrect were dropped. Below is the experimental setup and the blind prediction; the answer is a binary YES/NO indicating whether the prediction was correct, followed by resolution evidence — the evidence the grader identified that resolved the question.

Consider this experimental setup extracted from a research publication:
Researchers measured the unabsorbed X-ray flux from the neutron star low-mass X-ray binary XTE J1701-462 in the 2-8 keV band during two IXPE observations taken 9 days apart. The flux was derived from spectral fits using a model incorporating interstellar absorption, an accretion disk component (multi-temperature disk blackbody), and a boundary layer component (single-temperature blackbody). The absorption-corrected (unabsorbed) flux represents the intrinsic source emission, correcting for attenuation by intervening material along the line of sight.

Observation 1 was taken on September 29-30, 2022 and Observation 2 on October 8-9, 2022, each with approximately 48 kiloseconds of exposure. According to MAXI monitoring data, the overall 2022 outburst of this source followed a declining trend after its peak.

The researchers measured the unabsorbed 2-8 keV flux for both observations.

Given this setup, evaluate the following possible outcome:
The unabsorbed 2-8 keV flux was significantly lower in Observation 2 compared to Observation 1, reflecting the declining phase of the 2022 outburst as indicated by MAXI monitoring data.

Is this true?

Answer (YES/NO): NO